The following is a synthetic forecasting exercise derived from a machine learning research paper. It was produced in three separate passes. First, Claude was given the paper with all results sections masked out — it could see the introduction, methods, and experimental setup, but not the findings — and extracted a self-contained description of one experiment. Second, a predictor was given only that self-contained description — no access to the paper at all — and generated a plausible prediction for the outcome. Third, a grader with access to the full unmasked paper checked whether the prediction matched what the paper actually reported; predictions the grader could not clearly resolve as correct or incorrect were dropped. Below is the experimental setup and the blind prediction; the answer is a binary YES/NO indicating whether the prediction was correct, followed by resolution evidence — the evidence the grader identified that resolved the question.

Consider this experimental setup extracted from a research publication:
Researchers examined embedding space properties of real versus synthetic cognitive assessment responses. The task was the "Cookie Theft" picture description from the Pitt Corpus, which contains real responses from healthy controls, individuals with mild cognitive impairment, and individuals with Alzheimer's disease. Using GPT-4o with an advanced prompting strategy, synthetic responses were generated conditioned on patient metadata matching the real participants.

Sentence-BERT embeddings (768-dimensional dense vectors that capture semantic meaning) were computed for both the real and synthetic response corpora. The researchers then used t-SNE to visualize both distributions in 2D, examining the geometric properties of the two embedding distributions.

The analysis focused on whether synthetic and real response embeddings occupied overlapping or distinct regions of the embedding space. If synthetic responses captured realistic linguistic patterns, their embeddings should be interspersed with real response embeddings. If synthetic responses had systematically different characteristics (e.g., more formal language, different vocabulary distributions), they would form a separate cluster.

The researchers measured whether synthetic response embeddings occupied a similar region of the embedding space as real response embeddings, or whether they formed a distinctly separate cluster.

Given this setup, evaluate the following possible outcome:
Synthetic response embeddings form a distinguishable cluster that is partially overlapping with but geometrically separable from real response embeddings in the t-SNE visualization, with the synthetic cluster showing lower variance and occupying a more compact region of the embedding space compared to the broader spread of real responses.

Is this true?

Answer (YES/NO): NO